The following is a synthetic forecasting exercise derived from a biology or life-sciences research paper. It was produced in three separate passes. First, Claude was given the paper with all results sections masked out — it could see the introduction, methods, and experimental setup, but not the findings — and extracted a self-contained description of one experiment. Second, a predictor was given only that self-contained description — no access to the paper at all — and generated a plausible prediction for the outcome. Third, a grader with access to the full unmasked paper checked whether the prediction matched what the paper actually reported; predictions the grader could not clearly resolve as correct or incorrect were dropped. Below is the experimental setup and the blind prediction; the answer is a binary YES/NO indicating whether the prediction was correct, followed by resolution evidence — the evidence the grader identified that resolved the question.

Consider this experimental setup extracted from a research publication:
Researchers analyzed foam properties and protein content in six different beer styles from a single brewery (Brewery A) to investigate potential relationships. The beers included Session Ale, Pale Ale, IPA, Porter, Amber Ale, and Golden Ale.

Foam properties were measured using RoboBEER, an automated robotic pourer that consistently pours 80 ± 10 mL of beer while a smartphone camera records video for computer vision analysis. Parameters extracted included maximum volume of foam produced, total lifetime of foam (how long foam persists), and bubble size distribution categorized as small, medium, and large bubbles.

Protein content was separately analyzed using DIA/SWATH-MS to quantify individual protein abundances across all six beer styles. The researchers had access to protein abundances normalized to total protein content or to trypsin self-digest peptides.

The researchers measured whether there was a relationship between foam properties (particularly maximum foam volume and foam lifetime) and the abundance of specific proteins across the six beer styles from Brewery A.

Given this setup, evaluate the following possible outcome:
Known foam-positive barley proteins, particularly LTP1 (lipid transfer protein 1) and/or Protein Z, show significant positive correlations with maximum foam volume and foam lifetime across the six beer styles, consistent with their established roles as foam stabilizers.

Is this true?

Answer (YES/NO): NO